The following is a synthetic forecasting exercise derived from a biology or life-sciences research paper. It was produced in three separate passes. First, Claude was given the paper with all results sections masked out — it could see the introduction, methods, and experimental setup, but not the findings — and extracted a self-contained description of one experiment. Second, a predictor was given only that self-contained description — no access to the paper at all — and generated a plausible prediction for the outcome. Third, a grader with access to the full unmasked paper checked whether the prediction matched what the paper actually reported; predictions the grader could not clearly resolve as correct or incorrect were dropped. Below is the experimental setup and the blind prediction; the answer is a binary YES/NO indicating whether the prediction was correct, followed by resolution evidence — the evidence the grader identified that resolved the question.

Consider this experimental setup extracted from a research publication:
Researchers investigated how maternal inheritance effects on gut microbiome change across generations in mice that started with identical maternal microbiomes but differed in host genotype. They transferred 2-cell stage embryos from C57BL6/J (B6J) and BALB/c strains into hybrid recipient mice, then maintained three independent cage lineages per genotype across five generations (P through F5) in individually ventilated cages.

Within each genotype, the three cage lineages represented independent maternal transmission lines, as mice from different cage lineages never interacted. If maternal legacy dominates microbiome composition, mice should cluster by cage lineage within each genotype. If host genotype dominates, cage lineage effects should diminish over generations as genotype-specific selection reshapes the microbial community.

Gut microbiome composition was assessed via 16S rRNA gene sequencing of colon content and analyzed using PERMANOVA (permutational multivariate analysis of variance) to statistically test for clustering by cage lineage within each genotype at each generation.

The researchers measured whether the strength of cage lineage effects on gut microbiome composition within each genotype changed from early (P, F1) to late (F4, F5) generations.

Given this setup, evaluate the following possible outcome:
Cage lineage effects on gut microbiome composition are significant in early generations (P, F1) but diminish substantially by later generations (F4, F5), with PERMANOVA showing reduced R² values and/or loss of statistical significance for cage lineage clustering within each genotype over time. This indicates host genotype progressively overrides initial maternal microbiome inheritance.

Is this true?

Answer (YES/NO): YES